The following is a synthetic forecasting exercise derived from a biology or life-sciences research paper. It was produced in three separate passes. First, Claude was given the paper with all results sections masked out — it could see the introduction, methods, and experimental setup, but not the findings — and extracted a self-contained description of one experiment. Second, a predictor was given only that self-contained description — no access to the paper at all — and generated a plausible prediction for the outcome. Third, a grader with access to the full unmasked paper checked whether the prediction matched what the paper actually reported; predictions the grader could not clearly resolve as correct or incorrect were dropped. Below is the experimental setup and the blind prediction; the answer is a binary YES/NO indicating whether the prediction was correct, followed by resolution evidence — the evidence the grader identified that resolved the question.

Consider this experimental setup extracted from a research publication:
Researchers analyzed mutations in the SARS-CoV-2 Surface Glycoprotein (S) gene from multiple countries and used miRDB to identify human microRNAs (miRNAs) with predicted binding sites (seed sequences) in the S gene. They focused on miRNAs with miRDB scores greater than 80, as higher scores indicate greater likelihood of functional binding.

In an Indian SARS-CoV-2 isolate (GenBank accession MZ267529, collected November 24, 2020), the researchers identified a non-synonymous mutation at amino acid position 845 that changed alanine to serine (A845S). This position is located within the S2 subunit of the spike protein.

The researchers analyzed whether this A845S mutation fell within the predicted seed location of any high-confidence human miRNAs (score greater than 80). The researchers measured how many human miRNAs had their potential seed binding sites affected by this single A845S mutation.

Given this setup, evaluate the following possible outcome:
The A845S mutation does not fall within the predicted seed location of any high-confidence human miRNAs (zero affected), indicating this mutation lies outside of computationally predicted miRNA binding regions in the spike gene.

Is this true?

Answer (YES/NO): NO